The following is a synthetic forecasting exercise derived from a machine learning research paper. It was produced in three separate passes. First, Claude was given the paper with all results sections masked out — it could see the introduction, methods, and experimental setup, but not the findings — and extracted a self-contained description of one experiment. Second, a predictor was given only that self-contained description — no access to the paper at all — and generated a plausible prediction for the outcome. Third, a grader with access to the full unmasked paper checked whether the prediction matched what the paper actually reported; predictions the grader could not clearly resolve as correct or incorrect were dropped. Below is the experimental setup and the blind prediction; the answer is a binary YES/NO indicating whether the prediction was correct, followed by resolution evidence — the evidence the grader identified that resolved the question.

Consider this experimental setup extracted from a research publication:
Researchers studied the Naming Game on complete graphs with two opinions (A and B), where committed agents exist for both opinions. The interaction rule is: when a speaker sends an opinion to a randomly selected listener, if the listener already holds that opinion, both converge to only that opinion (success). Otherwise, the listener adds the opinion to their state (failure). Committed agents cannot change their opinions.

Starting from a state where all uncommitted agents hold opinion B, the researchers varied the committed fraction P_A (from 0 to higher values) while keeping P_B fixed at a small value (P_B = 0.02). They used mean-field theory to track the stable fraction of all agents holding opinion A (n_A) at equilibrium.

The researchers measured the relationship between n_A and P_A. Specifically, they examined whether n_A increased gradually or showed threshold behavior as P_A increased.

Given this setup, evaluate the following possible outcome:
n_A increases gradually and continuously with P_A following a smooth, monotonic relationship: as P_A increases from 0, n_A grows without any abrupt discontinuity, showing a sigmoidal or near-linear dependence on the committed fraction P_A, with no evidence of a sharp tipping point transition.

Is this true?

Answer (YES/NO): NO